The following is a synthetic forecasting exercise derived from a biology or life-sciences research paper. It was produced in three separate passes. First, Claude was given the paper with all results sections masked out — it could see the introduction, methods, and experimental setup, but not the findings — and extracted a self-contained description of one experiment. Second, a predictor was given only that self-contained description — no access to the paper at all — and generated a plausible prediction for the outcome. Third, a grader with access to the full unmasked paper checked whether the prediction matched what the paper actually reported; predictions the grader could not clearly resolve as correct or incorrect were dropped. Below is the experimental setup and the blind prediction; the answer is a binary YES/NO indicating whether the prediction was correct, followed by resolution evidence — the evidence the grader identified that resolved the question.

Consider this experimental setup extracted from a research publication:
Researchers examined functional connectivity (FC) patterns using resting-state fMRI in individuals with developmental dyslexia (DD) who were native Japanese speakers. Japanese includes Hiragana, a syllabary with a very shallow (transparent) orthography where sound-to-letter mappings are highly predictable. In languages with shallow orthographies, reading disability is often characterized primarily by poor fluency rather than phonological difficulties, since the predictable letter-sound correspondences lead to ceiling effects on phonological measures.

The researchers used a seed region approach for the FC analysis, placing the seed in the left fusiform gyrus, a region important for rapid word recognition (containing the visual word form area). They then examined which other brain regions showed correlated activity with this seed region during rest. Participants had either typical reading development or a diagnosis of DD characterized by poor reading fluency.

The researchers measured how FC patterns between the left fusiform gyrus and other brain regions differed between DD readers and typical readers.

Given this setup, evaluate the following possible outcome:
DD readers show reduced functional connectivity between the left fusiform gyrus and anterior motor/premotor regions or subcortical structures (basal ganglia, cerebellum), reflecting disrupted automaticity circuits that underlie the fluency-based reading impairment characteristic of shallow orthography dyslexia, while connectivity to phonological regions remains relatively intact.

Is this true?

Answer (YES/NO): NO